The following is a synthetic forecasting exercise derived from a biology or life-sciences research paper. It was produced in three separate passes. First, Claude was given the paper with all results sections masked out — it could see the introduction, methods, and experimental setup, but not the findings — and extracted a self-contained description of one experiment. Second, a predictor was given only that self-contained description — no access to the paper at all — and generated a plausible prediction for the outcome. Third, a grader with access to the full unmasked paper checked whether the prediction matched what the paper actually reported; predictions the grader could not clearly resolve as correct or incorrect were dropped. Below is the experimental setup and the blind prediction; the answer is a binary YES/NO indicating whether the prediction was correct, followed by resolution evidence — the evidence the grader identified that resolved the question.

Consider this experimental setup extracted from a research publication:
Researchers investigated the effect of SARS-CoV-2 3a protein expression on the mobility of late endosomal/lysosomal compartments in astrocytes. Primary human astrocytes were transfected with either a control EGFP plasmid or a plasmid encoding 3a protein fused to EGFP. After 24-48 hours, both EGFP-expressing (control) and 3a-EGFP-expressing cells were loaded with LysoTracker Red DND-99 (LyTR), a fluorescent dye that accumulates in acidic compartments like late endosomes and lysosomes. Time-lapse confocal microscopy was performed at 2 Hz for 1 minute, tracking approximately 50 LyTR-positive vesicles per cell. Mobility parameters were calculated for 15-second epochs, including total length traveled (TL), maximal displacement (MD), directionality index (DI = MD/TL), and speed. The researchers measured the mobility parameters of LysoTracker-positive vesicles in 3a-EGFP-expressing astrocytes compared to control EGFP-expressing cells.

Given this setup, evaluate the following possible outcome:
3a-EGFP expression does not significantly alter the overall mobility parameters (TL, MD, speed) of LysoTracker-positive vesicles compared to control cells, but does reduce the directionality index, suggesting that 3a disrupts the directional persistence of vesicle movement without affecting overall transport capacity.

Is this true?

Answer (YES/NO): NO